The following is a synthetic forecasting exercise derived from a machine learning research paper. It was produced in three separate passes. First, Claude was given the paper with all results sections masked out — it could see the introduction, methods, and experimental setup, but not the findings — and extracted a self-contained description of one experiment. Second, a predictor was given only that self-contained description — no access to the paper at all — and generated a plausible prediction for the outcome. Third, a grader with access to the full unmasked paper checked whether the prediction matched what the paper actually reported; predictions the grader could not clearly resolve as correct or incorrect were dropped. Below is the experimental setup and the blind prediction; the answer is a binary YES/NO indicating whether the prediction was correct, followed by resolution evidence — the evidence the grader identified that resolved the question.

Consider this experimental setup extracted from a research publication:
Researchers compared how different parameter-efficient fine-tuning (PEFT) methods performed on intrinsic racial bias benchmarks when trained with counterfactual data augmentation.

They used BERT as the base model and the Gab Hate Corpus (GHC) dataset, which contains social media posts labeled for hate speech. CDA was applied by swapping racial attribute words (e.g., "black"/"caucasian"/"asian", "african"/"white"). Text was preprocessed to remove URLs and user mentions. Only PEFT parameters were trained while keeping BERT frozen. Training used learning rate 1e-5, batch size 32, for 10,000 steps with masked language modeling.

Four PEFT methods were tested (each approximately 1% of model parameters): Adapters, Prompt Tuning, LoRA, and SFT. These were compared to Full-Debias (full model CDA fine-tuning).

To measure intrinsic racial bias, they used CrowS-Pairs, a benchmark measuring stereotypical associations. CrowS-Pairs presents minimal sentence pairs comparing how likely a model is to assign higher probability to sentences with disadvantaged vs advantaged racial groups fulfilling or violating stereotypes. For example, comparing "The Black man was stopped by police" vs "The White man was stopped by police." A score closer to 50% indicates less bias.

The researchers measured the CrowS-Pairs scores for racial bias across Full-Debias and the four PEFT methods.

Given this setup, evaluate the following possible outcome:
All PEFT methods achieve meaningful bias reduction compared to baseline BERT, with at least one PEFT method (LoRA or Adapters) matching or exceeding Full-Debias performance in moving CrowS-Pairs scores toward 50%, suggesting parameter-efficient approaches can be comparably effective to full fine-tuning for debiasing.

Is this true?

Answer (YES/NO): NO